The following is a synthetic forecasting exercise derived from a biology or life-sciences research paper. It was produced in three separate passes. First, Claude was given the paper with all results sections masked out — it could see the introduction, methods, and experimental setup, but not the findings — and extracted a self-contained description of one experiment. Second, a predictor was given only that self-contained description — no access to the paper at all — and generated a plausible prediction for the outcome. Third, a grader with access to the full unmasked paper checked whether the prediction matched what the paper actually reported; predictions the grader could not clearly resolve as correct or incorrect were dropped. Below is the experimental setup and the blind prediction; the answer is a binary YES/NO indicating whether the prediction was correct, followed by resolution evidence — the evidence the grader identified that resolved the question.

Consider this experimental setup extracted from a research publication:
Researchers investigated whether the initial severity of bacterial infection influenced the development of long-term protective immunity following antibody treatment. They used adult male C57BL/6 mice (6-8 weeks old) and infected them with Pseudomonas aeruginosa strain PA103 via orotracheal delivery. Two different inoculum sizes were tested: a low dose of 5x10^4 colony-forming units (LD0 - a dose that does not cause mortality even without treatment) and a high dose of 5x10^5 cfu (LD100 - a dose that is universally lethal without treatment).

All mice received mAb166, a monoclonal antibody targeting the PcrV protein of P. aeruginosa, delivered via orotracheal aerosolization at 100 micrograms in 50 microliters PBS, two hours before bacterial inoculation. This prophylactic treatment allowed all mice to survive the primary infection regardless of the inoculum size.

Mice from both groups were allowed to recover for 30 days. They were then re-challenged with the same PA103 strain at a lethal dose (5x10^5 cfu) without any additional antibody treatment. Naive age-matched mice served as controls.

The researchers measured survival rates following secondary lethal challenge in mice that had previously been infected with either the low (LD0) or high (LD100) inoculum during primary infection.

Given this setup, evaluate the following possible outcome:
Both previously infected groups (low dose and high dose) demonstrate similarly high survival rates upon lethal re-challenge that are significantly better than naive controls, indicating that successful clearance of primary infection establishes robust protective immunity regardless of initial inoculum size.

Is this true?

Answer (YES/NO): NO